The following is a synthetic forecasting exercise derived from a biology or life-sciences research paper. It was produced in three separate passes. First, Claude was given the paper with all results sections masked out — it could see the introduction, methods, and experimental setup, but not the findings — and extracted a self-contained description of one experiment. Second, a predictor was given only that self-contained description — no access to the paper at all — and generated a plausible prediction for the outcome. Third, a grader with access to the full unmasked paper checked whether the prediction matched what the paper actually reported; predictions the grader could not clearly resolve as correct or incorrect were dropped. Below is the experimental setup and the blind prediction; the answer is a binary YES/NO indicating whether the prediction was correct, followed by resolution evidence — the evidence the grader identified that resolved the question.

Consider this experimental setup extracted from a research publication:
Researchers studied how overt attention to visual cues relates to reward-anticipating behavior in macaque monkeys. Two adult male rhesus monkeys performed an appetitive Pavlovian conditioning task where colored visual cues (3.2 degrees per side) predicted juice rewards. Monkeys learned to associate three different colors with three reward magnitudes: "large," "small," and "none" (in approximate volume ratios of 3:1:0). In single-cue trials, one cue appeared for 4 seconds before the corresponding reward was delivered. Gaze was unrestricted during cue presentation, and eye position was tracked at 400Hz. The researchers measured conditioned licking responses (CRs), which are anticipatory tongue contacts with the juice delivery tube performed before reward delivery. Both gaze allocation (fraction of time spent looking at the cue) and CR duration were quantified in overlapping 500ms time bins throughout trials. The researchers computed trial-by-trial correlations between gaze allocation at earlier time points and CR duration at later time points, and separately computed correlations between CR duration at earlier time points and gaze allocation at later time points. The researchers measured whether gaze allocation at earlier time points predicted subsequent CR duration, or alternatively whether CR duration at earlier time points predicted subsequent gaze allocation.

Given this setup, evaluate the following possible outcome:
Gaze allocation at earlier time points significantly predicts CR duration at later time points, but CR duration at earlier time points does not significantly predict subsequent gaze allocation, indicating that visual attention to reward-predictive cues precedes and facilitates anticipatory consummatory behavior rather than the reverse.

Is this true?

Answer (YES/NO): NO